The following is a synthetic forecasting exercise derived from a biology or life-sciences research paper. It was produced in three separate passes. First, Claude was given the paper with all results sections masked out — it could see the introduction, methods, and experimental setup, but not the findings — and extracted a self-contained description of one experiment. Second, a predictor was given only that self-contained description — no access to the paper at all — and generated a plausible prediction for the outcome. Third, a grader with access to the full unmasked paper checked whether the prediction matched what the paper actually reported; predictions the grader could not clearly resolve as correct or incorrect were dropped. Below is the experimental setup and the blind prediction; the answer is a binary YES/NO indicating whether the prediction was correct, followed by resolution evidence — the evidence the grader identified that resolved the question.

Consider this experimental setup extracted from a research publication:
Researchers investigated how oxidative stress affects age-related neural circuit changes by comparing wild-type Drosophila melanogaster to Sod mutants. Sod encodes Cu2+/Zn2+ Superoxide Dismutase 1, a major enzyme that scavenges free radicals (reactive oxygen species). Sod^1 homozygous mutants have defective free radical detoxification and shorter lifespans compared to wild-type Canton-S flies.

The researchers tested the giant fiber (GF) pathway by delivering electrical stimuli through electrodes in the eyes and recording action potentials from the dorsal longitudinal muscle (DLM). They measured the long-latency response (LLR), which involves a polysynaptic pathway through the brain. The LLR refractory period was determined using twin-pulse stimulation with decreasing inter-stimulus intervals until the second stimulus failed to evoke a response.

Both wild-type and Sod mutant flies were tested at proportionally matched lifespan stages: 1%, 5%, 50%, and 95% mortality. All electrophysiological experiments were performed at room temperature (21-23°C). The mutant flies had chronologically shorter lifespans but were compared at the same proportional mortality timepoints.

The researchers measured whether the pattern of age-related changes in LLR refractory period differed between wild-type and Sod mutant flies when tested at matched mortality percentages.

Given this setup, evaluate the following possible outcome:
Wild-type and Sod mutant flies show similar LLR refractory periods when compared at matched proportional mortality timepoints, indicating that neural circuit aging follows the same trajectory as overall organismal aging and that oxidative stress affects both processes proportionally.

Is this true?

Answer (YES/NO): NO